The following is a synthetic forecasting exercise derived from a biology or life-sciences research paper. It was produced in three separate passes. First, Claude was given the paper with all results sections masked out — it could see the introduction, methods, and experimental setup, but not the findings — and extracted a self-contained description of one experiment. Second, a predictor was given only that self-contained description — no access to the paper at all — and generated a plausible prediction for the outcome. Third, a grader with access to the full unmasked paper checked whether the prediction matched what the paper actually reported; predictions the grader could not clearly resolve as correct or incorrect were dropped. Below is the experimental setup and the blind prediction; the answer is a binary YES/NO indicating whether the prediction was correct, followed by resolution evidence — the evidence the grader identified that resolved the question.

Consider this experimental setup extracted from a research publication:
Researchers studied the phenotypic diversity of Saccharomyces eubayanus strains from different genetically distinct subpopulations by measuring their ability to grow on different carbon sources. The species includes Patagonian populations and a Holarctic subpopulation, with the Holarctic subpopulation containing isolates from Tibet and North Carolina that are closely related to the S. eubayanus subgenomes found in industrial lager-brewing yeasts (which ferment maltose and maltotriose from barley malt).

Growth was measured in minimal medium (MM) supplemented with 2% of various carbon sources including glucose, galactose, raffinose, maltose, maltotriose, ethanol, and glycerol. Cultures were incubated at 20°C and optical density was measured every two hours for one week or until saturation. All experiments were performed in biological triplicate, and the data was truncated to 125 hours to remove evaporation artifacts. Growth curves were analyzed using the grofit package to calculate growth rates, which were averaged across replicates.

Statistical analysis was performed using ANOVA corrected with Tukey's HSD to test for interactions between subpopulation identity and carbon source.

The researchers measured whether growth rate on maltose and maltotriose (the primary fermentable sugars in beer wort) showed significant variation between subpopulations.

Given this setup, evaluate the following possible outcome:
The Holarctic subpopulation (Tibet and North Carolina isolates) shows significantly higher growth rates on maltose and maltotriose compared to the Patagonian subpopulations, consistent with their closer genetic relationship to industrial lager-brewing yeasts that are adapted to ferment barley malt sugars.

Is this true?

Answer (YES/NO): NO